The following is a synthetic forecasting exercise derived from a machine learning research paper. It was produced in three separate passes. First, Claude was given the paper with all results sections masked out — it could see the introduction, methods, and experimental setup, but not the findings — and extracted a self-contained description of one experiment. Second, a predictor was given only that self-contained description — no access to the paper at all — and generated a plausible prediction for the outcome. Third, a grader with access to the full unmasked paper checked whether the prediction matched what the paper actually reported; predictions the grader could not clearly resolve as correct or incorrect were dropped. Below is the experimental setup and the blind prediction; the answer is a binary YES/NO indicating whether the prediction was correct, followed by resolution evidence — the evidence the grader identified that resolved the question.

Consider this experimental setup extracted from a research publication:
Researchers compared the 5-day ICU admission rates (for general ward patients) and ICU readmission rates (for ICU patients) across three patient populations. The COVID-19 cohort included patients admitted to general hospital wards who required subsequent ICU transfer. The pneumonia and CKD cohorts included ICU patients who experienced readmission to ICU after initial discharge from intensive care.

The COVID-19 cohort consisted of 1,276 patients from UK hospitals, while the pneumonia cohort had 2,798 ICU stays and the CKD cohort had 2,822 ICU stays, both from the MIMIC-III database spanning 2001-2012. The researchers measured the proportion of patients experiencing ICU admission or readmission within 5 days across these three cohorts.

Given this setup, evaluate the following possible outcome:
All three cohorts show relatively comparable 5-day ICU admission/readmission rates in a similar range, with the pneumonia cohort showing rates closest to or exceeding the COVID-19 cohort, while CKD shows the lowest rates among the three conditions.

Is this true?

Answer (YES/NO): NO